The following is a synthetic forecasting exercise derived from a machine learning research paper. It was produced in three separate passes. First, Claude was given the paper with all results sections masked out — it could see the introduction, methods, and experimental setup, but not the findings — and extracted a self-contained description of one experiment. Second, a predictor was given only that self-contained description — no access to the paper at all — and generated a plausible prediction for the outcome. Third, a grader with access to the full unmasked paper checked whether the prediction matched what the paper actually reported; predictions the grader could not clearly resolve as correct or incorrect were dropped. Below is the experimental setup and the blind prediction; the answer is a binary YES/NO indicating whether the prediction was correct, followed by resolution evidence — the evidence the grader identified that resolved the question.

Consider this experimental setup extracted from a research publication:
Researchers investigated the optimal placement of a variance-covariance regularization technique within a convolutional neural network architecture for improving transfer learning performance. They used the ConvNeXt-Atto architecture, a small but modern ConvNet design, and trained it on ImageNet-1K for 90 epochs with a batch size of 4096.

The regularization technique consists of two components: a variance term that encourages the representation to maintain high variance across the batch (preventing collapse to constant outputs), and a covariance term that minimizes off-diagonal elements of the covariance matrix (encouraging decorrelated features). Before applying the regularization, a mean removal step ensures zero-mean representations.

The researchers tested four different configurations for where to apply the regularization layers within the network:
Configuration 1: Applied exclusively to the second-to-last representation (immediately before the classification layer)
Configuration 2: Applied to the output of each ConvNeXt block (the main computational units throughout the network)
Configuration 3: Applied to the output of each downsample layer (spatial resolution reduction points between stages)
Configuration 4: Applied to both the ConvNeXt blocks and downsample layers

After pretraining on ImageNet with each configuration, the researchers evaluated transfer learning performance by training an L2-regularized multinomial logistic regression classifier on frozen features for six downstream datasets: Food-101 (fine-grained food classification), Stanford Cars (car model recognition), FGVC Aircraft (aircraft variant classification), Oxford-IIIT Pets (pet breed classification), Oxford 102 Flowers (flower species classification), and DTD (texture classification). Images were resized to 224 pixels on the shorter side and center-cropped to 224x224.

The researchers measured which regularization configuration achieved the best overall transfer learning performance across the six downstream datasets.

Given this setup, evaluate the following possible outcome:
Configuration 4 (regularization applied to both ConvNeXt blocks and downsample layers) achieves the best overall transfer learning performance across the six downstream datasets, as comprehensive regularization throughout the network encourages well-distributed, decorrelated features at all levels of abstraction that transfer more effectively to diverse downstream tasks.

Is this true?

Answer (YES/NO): NO